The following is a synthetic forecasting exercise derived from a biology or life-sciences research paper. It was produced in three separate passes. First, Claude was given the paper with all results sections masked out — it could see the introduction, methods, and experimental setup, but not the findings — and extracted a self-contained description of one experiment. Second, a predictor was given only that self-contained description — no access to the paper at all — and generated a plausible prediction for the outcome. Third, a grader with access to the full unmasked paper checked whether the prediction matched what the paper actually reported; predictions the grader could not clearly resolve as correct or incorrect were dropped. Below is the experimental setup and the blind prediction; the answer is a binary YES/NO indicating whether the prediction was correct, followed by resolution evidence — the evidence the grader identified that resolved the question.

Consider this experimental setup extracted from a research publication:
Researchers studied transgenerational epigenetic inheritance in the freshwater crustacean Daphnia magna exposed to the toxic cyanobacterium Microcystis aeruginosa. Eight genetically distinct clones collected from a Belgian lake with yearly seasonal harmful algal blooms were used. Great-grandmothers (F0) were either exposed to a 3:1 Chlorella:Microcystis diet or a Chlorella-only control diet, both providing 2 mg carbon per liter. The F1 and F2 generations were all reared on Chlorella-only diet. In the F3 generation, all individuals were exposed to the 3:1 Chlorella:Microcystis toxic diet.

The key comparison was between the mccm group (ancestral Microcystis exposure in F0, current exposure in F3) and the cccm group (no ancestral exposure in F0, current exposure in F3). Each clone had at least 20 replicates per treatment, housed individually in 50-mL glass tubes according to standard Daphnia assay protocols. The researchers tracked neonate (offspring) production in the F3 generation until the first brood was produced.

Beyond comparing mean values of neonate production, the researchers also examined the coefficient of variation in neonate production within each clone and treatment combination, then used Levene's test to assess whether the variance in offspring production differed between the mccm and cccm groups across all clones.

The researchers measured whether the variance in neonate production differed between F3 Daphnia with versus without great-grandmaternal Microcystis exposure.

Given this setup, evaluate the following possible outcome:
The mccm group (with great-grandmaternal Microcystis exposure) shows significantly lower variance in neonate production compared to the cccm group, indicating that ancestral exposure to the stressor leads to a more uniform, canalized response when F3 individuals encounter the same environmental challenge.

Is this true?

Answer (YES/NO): NO